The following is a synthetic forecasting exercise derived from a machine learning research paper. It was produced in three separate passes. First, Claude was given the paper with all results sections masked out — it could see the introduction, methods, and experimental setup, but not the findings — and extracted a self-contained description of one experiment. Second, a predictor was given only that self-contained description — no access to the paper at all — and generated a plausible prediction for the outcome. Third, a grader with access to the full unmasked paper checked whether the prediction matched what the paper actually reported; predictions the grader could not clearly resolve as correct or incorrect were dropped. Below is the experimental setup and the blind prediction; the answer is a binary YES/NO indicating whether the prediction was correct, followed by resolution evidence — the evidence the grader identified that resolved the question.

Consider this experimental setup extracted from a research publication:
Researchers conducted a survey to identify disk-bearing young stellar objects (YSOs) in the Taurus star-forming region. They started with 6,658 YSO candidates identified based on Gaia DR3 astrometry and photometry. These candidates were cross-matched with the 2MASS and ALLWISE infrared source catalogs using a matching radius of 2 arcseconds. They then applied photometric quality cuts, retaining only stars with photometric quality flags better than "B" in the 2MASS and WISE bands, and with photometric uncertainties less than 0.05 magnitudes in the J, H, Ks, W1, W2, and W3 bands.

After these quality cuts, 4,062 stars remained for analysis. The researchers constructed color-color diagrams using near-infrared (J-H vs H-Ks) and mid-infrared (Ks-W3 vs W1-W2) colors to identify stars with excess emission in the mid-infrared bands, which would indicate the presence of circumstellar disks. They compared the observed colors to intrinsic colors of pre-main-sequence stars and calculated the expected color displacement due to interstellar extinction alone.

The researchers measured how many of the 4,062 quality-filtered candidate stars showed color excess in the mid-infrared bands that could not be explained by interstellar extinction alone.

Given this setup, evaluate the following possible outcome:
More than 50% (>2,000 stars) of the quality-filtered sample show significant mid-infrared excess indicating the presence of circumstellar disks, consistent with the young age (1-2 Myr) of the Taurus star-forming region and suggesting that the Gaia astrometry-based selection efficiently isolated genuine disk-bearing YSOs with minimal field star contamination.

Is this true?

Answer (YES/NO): NO